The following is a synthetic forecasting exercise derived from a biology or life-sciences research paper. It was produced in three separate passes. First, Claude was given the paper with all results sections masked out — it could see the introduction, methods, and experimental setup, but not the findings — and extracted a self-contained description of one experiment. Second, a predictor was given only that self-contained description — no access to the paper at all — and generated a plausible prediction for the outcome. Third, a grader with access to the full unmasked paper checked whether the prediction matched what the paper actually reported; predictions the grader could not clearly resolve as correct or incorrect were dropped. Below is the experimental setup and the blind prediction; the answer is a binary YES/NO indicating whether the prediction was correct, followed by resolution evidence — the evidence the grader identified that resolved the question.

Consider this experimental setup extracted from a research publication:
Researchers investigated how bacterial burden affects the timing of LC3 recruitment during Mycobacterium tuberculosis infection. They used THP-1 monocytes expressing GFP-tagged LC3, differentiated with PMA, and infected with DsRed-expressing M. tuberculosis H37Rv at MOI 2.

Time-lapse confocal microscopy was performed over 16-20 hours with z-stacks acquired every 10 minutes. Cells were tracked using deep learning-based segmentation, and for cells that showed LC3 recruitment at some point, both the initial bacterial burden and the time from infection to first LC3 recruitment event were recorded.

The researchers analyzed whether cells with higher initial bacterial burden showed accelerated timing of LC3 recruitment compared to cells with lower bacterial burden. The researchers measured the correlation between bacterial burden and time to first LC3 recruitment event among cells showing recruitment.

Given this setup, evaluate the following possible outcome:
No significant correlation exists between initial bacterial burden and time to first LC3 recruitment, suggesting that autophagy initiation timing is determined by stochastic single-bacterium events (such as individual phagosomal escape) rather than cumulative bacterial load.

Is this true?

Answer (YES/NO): NO